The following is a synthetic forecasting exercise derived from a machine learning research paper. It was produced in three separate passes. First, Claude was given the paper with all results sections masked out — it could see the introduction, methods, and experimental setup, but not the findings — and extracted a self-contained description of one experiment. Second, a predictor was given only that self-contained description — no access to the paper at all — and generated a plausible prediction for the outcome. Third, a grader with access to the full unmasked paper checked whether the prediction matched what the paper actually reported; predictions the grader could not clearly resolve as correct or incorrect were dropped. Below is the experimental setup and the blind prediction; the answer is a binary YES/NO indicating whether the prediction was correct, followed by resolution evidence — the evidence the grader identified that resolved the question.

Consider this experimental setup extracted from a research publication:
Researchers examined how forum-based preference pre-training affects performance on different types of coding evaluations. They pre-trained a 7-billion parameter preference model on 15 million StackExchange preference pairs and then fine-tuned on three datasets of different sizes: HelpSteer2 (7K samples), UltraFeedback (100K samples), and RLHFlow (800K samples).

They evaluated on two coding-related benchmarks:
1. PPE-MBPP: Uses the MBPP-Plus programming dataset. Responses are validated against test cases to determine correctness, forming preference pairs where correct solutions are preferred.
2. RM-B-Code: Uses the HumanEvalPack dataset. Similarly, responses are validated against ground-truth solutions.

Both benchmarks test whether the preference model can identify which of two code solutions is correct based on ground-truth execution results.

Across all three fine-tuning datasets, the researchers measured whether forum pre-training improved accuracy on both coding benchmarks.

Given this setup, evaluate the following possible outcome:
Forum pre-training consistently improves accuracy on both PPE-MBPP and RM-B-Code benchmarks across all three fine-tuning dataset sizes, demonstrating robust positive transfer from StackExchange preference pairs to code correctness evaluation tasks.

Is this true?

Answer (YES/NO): YES